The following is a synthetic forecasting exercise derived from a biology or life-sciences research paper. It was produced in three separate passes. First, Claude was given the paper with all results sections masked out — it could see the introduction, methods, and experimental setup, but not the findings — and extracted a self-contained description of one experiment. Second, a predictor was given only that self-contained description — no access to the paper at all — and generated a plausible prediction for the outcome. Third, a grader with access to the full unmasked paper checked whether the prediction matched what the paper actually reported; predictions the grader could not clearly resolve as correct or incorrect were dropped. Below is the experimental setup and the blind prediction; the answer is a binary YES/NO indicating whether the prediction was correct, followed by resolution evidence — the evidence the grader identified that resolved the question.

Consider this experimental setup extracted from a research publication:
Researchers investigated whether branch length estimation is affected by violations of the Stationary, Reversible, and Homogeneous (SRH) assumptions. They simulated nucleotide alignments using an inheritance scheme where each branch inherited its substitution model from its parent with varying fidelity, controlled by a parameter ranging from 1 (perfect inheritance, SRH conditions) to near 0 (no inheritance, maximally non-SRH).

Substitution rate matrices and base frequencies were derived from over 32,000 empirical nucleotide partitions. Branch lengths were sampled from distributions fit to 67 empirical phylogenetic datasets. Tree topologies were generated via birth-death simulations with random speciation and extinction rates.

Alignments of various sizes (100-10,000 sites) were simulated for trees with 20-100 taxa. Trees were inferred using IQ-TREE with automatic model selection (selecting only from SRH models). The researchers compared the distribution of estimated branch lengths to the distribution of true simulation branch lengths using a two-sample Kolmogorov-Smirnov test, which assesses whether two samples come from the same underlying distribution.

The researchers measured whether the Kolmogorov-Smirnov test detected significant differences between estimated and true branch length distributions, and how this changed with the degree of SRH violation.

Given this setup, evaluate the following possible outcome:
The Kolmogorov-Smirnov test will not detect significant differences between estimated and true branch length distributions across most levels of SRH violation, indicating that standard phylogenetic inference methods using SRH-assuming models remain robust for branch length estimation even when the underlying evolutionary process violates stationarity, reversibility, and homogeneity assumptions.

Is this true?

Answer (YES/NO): YES